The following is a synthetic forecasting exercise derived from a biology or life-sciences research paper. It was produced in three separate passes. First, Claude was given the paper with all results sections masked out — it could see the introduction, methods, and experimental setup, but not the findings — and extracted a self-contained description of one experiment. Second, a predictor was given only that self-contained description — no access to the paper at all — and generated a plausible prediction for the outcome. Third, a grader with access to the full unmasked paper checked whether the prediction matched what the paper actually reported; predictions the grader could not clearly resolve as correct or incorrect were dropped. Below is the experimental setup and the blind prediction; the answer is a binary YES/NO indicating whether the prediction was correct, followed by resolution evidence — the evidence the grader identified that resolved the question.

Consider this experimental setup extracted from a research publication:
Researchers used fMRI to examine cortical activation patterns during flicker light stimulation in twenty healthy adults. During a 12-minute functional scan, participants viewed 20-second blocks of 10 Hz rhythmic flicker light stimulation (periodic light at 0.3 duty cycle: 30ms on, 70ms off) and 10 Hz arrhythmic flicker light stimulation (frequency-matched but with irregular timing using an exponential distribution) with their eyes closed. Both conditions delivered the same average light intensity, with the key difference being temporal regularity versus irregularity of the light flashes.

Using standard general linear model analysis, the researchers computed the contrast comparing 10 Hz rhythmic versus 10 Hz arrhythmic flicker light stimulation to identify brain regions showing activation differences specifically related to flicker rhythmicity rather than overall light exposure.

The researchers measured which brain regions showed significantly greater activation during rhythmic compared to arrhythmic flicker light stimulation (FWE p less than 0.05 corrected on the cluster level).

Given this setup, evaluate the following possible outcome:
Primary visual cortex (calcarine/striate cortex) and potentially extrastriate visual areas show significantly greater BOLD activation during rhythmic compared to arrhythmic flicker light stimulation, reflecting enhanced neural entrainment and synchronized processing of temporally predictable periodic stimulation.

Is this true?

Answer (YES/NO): NO